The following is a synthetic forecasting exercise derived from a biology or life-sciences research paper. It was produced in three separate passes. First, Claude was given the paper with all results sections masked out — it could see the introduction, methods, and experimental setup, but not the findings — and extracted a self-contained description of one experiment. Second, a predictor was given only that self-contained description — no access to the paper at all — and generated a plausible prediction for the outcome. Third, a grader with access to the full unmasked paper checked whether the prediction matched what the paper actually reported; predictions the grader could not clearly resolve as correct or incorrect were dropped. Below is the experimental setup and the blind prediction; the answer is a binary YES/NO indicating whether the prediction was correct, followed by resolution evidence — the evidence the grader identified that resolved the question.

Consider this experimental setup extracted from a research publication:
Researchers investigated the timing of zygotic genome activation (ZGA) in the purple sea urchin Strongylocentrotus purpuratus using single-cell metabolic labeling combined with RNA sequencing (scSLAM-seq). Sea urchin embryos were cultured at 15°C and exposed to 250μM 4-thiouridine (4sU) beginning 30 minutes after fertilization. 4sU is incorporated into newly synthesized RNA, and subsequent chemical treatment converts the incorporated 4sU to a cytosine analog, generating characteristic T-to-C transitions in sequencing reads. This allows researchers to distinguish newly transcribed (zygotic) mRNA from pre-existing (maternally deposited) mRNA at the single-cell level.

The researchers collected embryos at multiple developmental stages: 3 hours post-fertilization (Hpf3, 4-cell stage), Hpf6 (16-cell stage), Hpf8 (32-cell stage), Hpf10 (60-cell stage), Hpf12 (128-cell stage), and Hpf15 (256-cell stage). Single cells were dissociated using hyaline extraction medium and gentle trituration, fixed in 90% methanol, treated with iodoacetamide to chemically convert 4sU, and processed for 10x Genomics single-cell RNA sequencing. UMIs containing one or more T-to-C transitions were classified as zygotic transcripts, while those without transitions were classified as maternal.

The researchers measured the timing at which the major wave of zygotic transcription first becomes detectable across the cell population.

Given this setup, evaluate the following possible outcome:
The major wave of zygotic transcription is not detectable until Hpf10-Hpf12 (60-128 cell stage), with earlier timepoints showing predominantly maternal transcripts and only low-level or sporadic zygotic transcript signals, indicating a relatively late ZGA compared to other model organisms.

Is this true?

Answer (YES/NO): YES